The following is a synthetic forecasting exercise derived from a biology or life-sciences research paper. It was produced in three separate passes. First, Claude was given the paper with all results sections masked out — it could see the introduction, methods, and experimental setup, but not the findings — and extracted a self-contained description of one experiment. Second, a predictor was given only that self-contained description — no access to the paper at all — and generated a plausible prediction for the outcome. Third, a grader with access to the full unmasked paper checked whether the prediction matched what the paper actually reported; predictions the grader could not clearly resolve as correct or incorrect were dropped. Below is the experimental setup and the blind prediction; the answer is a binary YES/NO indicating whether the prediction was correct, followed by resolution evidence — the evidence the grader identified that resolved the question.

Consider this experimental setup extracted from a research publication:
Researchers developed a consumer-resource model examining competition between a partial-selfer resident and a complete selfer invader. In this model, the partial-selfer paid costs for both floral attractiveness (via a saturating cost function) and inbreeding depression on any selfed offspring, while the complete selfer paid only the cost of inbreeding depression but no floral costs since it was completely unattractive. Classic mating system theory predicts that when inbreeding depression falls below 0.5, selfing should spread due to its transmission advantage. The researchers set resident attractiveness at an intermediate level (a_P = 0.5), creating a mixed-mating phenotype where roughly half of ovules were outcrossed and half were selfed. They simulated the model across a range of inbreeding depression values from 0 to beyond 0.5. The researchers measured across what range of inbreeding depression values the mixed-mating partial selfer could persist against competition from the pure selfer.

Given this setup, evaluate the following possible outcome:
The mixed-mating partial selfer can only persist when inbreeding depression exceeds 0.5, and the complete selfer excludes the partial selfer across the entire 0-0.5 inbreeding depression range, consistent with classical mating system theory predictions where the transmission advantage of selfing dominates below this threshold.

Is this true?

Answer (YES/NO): NO